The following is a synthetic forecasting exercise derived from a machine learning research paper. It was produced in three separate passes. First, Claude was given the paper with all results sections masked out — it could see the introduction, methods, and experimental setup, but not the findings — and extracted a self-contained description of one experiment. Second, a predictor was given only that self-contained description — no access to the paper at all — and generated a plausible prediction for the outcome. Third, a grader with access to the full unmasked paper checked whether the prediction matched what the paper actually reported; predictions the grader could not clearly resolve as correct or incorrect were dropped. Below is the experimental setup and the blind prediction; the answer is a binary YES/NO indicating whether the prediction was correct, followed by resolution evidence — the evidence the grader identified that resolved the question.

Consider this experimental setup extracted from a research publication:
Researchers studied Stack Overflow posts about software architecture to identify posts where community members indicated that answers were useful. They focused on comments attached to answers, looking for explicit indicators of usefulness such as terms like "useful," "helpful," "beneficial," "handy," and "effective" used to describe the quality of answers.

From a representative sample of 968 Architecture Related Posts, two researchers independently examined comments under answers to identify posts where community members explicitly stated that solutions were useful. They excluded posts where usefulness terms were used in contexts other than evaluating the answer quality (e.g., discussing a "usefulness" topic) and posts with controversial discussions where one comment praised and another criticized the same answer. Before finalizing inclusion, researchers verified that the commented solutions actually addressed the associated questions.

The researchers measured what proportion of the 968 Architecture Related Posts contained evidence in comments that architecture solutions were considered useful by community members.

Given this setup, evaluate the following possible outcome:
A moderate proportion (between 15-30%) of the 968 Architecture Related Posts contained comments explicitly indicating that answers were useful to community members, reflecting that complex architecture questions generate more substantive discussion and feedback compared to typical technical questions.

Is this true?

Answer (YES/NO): NO